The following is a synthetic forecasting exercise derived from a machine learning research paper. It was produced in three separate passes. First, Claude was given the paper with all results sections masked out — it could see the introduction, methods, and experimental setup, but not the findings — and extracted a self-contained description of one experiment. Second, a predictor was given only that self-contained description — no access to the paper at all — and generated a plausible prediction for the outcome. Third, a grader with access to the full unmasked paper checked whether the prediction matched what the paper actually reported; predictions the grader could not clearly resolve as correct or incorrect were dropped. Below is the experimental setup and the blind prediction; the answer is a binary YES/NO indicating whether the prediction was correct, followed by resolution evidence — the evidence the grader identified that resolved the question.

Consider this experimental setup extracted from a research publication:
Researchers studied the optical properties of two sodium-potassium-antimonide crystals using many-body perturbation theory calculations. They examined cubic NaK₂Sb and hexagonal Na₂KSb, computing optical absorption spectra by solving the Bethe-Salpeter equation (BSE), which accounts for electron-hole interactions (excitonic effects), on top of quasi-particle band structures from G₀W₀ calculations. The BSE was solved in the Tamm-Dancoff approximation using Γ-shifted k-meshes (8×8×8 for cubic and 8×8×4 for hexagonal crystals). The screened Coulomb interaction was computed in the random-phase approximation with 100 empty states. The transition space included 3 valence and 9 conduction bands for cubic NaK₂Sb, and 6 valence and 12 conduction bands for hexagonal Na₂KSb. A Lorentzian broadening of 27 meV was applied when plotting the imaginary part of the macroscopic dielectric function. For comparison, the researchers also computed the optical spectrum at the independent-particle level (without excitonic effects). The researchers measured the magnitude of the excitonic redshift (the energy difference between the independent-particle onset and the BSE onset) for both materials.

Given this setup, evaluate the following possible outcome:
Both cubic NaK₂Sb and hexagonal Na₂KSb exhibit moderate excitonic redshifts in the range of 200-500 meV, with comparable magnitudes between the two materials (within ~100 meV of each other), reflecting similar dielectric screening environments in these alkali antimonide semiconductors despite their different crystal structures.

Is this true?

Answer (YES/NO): NO